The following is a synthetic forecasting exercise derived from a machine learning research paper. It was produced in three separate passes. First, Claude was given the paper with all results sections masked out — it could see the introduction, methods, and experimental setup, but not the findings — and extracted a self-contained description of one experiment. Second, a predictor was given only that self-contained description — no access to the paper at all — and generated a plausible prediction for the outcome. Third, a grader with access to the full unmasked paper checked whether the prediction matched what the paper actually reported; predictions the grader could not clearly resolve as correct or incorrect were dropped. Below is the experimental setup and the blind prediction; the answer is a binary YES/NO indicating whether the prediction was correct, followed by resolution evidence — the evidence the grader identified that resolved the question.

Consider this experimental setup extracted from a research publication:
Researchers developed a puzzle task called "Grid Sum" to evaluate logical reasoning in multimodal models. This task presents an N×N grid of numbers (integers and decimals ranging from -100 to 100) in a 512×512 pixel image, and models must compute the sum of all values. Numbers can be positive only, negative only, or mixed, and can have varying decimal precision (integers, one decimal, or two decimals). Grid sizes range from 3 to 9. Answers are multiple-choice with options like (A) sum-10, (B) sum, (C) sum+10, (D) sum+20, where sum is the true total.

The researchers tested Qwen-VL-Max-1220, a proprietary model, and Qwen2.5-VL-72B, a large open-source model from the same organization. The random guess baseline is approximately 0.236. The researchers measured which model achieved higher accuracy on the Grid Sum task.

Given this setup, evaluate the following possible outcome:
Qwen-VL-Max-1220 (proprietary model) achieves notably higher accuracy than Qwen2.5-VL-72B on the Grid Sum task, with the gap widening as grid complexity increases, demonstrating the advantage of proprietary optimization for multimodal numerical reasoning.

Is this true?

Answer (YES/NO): NO